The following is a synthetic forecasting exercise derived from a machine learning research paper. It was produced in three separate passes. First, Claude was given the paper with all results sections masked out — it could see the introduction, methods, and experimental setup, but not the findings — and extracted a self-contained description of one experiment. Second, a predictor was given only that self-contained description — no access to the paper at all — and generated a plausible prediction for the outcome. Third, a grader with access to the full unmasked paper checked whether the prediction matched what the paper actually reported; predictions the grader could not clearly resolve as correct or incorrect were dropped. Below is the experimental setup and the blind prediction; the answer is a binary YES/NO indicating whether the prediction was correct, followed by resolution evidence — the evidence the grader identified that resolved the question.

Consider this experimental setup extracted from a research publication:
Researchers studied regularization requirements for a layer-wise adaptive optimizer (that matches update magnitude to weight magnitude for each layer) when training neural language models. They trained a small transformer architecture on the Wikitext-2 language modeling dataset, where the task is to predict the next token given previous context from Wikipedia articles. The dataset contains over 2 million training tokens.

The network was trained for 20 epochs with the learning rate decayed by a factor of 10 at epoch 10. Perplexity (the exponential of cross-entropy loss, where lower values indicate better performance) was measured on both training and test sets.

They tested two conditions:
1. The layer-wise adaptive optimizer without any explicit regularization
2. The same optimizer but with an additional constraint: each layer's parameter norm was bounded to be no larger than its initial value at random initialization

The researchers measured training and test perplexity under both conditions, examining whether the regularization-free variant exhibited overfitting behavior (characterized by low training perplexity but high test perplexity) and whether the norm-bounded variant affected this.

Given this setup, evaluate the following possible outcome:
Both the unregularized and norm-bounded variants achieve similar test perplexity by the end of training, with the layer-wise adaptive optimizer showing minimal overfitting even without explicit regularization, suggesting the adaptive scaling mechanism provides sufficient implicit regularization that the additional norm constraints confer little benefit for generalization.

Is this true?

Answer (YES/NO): NO